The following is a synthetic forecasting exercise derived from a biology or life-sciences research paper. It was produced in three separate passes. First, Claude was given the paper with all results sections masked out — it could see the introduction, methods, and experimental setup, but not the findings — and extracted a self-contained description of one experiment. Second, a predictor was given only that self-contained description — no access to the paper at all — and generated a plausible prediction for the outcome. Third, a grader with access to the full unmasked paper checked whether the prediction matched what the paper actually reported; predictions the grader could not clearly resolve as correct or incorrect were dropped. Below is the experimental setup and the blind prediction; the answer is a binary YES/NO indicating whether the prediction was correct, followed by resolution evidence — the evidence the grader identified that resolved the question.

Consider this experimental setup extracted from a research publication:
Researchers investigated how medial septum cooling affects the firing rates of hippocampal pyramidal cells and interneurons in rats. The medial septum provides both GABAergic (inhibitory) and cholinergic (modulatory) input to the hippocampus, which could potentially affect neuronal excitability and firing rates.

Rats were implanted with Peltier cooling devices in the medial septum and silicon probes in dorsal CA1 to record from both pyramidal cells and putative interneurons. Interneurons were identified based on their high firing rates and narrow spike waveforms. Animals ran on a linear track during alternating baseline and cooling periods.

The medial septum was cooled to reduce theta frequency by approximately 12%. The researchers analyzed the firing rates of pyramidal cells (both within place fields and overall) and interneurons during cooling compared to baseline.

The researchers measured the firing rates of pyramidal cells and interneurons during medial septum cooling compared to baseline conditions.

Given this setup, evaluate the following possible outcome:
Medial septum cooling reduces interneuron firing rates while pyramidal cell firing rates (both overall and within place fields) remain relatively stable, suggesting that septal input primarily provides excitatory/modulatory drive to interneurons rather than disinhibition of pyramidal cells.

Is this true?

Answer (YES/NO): NO